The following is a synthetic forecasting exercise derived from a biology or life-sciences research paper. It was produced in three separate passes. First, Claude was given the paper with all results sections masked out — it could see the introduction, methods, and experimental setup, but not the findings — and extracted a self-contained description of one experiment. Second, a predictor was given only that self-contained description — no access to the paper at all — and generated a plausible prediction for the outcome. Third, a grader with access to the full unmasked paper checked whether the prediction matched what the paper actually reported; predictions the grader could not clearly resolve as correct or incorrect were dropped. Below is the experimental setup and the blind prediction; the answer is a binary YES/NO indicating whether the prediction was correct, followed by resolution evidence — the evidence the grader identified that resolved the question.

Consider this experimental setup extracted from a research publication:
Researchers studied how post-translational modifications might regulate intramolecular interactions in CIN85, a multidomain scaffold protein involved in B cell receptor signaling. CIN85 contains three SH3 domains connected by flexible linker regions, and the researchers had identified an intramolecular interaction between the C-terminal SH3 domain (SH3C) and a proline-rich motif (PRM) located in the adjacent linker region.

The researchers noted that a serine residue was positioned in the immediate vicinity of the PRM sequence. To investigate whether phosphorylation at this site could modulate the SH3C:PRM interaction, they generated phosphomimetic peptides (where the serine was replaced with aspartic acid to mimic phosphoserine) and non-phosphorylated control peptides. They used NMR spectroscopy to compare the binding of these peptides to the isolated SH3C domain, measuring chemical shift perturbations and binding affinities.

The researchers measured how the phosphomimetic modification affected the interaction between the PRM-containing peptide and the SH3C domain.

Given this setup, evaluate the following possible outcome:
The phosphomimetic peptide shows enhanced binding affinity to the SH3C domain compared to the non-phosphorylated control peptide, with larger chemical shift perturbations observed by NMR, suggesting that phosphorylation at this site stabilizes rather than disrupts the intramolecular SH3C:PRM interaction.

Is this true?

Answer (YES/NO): NO